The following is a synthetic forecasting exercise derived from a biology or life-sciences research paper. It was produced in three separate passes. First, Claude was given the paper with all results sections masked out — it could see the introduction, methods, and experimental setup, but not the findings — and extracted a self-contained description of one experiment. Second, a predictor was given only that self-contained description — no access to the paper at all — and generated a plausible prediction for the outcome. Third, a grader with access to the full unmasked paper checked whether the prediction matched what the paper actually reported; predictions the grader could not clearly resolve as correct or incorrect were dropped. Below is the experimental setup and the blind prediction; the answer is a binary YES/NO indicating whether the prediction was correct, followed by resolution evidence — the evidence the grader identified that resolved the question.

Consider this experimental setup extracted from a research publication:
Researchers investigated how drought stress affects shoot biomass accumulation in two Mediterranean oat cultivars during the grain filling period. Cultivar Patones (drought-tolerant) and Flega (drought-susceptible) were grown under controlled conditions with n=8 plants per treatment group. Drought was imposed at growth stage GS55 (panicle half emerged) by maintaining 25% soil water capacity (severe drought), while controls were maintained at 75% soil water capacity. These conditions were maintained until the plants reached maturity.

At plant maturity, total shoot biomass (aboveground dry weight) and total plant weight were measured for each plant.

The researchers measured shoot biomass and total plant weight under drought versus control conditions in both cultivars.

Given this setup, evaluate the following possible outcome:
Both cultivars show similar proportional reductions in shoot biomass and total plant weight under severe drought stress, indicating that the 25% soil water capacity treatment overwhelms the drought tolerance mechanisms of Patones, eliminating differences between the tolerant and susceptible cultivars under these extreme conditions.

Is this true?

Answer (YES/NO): NO